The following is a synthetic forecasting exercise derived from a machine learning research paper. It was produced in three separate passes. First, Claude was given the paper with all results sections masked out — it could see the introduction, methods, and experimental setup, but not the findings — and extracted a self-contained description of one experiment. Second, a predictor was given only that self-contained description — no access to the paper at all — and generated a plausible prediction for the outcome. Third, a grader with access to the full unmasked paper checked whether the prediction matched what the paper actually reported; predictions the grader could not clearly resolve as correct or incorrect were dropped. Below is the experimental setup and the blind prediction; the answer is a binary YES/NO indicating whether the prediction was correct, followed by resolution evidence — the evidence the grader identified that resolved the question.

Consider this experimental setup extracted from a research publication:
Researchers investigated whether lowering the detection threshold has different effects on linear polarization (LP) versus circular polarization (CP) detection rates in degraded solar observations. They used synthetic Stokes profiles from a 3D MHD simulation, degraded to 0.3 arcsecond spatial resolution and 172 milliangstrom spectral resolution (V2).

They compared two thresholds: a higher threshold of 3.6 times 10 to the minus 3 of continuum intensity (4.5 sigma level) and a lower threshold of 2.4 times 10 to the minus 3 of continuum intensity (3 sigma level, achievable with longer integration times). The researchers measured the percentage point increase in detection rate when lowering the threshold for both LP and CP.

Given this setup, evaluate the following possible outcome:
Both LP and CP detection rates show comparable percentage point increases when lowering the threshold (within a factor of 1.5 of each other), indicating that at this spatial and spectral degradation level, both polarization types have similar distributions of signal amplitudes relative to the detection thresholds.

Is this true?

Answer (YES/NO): NO